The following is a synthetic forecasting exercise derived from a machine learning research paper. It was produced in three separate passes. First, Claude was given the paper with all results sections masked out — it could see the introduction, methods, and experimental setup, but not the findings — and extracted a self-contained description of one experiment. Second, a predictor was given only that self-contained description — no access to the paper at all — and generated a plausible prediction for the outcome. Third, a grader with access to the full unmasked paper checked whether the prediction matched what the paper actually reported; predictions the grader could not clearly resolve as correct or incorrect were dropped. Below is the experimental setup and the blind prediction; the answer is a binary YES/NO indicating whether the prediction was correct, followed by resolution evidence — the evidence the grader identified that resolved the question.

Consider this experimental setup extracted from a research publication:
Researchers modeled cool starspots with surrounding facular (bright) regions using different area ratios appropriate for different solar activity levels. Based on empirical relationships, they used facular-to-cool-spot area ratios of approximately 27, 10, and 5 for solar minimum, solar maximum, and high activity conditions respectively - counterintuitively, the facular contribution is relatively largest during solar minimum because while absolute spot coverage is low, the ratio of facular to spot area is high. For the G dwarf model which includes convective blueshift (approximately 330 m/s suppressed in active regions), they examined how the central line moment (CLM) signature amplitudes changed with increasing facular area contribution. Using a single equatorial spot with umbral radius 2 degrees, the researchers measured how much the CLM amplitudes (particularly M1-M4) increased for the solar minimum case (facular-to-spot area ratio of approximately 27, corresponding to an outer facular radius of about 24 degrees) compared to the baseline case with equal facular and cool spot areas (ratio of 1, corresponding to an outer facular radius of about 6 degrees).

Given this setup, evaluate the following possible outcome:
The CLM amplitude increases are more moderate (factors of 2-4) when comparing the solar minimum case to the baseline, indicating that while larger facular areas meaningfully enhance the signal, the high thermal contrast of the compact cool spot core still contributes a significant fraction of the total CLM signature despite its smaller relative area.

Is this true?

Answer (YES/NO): NO